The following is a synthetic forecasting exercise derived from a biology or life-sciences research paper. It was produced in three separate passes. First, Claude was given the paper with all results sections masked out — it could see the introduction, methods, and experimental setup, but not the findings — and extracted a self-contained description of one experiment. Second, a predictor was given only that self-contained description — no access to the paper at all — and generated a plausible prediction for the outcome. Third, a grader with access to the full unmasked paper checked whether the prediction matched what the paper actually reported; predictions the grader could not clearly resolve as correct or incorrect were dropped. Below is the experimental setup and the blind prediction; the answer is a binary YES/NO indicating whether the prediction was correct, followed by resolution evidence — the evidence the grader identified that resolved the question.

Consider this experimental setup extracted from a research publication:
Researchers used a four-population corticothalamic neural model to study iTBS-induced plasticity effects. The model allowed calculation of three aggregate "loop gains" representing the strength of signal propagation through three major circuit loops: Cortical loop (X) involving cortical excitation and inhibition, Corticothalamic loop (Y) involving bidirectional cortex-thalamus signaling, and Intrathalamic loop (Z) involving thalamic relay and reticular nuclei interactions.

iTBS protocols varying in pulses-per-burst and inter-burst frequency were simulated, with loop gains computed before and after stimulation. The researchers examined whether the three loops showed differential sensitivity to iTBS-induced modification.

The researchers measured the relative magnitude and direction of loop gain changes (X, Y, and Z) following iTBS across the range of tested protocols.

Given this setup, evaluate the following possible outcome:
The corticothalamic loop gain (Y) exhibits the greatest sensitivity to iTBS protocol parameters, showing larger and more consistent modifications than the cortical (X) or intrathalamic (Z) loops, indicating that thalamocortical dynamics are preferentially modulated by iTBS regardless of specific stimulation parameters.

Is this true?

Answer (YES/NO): NO